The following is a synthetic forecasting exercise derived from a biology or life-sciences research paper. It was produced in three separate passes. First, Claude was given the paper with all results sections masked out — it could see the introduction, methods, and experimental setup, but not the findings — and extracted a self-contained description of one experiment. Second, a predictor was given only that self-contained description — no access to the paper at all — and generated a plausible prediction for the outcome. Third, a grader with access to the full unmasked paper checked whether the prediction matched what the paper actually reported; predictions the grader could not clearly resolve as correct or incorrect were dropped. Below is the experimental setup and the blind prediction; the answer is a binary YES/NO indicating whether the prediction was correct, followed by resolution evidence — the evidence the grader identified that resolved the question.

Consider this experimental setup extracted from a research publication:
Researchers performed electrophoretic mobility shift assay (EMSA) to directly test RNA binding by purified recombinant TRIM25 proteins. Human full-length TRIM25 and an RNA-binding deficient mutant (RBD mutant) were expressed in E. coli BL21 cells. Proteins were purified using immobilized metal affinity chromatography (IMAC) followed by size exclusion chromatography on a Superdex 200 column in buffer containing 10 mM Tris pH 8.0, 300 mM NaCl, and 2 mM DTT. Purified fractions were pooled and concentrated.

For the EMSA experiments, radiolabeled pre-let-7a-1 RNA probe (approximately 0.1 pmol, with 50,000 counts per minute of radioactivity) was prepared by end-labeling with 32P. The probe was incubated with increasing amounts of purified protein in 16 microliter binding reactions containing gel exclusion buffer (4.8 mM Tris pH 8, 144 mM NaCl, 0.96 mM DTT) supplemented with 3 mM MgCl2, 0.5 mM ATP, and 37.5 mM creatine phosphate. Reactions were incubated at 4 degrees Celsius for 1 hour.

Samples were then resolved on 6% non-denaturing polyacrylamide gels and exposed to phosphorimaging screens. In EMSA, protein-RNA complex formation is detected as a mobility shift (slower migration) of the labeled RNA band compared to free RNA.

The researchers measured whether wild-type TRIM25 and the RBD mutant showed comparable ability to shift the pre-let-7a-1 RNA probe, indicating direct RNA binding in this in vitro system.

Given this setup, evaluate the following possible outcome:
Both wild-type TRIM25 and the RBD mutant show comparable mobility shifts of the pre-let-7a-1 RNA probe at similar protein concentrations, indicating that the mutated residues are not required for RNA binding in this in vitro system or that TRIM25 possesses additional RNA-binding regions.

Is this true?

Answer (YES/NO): NO